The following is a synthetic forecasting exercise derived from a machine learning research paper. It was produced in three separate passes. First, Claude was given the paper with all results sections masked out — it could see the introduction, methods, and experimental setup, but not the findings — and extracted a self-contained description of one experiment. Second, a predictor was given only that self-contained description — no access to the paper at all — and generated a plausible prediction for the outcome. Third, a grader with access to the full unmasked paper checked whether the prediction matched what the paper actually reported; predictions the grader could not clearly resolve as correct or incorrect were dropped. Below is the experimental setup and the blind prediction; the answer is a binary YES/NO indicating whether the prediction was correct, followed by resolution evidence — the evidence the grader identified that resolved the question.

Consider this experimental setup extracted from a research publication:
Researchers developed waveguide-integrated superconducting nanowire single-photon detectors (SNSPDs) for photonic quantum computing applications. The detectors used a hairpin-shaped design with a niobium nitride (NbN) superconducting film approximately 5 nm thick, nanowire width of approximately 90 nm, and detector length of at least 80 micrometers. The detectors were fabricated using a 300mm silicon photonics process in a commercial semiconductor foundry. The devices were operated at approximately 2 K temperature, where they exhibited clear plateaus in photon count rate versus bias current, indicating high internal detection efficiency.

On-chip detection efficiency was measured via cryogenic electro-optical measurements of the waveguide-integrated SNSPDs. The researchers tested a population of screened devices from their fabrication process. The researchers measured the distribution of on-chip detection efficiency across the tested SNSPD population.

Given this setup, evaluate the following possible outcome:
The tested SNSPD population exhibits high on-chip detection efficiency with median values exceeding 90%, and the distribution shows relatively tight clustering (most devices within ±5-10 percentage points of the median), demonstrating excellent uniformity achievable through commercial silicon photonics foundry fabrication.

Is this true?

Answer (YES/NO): YES